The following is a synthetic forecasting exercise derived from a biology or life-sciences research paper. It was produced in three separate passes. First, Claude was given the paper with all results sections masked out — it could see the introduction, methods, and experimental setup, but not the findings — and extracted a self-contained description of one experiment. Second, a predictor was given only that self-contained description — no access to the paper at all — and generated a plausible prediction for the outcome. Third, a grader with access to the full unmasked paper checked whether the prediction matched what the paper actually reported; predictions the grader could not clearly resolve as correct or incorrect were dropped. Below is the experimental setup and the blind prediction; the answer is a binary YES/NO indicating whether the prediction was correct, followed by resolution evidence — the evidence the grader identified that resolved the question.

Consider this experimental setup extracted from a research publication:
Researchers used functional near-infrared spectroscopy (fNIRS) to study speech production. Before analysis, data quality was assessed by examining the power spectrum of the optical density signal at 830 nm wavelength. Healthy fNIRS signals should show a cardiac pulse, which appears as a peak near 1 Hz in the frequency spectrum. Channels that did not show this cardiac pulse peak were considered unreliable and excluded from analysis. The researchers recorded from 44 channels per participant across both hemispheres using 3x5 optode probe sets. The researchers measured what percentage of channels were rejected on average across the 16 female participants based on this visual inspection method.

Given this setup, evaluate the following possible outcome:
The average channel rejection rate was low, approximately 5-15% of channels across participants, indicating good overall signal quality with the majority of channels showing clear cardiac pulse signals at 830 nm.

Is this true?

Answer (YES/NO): NO